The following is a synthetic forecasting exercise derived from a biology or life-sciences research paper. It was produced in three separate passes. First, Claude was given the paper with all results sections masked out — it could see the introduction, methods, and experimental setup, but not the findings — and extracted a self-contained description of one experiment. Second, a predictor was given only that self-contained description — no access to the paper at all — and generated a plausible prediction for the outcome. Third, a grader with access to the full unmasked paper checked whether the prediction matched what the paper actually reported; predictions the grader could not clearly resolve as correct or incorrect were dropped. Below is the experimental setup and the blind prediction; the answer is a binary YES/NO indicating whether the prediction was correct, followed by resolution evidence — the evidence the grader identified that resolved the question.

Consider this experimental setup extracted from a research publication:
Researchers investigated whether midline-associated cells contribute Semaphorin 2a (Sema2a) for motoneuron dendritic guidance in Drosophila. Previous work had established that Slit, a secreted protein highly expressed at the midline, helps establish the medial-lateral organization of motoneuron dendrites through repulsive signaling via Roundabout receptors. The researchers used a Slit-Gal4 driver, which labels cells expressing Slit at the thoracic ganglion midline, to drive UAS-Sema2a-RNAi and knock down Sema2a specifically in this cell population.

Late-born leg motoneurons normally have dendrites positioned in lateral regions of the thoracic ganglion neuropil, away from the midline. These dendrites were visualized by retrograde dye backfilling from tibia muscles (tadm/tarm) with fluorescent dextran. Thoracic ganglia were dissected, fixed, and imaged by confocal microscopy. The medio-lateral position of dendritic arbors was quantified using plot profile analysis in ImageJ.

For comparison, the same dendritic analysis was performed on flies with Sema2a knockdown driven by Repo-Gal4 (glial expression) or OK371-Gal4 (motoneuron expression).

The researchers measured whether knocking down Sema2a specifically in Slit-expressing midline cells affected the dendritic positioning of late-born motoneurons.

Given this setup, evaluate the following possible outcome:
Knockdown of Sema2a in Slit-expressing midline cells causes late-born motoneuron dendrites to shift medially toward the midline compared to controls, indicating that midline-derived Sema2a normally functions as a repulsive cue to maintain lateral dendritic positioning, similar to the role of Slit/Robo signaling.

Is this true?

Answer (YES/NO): YES